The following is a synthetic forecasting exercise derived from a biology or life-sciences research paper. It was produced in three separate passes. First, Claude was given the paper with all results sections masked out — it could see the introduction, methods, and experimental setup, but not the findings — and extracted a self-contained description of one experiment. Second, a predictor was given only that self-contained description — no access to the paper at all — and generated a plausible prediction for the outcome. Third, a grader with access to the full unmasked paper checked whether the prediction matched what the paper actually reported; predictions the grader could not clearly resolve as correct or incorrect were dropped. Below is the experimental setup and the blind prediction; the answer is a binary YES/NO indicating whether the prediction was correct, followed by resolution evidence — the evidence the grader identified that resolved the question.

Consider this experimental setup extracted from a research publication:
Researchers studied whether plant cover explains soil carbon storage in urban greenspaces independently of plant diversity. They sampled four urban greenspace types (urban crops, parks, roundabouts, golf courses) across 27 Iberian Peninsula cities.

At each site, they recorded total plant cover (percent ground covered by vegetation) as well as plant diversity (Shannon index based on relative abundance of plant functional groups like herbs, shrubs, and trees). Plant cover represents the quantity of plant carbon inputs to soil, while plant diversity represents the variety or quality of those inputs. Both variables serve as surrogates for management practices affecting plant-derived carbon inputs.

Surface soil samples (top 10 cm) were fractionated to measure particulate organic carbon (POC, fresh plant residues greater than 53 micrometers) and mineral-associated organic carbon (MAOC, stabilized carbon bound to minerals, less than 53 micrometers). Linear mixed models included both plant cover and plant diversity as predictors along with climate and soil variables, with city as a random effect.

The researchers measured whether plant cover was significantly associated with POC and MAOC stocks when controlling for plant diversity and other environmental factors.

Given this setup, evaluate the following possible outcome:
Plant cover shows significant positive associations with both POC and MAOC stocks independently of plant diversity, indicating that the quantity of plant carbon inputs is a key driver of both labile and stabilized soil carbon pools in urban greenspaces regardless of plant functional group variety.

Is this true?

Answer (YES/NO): NO